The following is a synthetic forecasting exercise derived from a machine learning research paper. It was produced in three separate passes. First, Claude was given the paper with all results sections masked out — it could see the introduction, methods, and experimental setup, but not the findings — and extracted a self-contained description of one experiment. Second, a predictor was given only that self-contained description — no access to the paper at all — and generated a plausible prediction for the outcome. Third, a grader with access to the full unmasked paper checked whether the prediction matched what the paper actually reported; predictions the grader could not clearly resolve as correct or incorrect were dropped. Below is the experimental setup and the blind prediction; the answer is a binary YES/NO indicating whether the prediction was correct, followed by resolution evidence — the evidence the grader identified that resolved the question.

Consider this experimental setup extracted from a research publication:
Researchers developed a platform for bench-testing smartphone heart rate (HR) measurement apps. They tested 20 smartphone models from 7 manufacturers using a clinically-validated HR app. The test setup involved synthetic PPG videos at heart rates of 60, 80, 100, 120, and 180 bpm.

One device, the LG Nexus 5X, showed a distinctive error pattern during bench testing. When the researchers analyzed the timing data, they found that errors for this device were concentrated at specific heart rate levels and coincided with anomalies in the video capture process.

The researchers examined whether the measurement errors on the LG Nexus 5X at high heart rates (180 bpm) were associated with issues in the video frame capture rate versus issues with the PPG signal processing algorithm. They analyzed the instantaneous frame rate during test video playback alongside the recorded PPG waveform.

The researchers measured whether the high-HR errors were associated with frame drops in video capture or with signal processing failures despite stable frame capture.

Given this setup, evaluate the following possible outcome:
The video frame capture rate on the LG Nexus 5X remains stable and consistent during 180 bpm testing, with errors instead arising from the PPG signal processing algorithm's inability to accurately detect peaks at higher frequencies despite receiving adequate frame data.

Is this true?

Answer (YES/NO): NO